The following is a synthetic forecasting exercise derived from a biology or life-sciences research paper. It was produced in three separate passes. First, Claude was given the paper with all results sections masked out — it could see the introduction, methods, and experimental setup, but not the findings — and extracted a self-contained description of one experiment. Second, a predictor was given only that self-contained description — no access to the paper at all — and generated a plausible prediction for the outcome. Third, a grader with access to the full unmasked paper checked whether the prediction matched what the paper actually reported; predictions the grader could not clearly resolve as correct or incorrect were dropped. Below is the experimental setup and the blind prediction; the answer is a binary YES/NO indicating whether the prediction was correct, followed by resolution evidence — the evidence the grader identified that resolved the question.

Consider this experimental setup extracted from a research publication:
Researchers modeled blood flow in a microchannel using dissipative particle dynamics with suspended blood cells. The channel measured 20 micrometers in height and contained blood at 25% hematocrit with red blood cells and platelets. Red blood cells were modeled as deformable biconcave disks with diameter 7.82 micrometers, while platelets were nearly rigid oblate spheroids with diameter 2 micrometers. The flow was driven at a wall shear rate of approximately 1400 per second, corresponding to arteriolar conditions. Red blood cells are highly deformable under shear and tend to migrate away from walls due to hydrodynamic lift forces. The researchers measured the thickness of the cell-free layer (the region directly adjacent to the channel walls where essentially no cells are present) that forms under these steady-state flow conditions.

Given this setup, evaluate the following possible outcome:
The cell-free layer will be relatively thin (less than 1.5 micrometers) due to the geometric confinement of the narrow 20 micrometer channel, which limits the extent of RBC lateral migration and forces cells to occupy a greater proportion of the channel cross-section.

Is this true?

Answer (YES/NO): NO